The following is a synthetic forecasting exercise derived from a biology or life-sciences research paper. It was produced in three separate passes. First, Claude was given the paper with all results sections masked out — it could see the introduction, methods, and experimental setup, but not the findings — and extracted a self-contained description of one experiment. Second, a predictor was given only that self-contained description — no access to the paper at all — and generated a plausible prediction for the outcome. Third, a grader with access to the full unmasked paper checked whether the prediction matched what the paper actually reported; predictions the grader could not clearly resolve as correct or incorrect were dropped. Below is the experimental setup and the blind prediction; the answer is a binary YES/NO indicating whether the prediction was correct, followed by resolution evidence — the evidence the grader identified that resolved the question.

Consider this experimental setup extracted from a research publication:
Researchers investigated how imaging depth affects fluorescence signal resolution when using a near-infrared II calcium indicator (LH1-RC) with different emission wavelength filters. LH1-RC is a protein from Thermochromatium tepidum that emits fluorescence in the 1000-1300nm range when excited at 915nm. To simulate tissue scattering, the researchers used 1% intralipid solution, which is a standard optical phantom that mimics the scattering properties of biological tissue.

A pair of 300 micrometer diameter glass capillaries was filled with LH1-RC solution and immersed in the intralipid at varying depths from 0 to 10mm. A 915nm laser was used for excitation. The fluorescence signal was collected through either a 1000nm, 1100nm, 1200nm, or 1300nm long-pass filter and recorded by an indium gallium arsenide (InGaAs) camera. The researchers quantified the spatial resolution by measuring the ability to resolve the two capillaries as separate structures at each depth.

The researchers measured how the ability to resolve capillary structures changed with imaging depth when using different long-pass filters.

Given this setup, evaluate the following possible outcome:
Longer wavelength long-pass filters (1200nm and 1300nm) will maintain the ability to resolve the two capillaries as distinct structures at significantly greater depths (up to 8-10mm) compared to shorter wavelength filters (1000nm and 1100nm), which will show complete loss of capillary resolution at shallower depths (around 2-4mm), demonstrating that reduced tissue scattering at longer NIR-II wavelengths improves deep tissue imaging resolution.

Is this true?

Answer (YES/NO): NO